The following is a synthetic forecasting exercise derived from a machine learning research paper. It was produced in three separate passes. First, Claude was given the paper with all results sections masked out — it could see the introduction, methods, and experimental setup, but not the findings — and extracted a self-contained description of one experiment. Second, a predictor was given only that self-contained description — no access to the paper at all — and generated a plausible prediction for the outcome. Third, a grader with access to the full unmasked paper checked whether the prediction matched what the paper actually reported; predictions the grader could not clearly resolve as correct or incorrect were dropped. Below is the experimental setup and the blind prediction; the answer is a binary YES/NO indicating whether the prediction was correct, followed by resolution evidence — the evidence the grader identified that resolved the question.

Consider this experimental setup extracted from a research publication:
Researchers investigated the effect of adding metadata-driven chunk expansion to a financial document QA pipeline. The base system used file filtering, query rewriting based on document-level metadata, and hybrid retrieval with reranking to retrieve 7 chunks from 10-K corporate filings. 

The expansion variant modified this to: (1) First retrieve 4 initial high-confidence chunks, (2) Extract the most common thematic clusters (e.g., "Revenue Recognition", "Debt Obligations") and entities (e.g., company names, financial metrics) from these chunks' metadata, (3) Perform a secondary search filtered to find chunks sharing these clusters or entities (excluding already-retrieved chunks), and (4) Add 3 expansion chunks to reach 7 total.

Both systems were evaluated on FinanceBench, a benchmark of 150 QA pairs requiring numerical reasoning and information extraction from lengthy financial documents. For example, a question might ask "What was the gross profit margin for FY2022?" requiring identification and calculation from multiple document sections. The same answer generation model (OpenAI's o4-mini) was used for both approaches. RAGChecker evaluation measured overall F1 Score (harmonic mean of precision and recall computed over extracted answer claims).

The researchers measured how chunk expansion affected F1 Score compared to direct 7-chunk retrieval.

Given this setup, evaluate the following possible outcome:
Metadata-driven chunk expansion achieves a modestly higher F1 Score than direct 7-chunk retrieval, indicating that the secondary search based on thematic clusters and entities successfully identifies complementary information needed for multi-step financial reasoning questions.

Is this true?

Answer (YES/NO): NO